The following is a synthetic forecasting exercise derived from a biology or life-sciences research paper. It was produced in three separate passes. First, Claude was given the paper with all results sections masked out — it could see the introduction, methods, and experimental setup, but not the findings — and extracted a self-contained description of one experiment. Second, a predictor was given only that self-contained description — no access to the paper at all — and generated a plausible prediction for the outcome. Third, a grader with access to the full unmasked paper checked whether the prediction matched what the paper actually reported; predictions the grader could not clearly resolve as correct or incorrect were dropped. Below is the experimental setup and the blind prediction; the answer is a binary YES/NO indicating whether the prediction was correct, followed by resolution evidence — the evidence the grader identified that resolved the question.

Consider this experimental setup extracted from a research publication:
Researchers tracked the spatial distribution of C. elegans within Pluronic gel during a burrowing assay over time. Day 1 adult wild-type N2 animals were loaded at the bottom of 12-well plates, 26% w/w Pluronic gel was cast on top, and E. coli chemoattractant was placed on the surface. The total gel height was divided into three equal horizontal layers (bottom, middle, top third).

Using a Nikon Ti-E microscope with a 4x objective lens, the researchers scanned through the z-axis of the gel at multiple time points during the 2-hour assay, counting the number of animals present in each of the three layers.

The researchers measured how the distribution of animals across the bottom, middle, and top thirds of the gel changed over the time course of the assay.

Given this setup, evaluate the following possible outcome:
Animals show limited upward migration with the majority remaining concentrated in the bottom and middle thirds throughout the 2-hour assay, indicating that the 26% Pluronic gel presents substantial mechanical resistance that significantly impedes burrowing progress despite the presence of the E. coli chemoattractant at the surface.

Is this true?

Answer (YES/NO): NO